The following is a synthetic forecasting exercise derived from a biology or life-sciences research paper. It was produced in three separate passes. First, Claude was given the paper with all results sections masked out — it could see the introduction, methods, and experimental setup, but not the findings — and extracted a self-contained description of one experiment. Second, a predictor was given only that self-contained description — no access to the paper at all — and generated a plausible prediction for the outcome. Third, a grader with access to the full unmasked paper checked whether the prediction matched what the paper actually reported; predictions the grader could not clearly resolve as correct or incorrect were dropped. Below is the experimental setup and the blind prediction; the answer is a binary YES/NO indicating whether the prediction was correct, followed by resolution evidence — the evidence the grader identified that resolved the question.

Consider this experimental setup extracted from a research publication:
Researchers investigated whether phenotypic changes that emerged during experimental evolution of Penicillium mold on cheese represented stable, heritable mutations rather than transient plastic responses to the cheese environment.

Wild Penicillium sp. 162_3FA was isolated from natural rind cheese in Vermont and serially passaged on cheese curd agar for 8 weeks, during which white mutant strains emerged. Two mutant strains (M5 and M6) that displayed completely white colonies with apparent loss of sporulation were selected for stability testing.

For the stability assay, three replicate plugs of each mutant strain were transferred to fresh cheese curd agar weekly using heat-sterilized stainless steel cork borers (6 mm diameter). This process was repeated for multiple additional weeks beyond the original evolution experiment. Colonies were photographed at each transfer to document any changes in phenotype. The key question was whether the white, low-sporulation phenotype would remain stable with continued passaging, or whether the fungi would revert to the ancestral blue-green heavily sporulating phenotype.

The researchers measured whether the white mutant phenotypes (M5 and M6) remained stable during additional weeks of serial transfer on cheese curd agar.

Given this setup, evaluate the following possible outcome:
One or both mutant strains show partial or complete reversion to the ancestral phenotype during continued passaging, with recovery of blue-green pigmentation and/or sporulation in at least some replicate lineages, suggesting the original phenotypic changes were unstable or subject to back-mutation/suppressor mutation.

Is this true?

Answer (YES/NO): NO